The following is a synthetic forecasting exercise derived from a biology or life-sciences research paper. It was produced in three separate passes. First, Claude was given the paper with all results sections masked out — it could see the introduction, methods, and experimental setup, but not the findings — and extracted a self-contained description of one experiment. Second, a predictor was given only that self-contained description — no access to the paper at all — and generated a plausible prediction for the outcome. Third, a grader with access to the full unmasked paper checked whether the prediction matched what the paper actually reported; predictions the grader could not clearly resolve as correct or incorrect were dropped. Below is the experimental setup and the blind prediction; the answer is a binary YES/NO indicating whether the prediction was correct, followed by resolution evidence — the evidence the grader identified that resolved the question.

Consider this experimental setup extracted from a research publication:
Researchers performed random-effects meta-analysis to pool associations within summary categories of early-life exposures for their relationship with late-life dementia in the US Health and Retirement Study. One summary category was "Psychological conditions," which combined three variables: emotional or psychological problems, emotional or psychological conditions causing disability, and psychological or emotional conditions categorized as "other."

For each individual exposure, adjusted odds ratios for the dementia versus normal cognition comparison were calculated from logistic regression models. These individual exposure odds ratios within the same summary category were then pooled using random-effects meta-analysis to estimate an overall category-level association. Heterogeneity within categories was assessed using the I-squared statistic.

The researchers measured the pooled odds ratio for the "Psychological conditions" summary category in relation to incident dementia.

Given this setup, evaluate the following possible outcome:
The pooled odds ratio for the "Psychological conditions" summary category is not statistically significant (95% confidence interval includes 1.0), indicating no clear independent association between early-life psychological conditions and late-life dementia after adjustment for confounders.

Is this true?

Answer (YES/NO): YES